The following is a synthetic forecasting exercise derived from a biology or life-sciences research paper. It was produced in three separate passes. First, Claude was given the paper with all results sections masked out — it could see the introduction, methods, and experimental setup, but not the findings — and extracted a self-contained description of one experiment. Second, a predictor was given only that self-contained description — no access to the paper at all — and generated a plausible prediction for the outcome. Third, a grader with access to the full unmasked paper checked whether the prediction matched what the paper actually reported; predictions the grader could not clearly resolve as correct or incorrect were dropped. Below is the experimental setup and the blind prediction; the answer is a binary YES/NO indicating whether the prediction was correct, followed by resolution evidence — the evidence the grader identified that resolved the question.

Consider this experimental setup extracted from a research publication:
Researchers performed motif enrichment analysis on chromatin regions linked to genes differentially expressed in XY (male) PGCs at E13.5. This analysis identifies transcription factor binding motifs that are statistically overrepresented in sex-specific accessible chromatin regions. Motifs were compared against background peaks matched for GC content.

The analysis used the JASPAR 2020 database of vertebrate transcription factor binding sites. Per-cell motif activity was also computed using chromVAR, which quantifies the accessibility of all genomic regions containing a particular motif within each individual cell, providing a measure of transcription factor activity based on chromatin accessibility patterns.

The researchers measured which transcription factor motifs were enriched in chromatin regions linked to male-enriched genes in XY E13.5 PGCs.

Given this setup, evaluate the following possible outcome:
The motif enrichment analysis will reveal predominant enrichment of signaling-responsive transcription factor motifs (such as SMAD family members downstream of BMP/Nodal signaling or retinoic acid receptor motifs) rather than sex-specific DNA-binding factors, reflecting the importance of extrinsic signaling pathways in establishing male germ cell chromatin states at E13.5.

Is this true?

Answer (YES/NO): NO